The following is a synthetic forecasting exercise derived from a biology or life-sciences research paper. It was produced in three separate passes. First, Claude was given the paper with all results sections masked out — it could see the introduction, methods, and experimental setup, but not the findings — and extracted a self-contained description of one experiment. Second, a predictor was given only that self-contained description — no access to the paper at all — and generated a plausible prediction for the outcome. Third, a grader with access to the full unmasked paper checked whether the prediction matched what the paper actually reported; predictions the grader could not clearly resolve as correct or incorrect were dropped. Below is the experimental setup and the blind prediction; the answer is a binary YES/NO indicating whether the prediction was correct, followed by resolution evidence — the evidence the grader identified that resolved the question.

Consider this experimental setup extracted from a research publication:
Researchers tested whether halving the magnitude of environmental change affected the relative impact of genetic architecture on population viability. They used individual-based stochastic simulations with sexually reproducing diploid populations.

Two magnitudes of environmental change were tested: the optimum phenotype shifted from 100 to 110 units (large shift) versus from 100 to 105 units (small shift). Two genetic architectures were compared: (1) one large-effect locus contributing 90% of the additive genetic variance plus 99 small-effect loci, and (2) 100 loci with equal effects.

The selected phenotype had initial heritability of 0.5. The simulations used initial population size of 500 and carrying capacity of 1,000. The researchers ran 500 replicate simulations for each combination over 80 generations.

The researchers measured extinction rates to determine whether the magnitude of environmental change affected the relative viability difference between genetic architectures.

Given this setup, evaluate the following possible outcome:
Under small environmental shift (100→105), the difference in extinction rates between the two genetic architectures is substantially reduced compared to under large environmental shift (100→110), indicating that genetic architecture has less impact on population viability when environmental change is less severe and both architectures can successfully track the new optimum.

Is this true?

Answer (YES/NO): YES